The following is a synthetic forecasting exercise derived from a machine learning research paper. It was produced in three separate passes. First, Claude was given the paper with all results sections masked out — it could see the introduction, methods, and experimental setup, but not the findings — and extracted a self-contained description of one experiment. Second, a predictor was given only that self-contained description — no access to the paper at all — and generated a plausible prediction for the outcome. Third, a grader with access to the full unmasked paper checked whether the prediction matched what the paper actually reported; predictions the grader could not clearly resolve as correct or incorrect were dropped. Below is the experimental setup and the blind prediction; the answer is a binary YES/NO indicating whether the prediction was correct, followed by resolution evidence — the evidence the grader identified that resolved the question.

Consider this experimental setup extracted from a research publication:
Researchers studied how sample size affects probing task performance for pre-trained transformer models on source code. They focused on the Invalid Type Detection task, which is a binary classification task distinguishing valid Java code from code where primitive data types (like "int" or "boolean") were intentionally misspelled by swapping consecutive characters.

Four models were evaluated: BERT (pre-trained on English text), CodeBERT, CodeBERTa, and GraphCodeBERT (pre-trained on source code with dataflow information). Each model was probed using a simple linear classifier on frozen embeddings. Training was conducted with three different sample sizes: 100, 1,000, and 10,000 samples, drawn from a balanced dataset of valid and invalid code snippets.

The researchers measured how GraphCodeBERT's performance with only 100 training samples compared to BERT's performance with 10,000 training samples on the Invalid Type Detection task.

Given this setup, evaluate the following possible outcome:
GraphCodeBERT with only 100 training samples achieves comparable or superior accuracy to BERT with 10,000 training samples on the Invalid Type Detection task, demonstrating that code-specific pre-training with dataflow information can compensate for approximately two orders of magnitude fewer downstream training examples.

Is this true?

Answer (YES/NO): YES